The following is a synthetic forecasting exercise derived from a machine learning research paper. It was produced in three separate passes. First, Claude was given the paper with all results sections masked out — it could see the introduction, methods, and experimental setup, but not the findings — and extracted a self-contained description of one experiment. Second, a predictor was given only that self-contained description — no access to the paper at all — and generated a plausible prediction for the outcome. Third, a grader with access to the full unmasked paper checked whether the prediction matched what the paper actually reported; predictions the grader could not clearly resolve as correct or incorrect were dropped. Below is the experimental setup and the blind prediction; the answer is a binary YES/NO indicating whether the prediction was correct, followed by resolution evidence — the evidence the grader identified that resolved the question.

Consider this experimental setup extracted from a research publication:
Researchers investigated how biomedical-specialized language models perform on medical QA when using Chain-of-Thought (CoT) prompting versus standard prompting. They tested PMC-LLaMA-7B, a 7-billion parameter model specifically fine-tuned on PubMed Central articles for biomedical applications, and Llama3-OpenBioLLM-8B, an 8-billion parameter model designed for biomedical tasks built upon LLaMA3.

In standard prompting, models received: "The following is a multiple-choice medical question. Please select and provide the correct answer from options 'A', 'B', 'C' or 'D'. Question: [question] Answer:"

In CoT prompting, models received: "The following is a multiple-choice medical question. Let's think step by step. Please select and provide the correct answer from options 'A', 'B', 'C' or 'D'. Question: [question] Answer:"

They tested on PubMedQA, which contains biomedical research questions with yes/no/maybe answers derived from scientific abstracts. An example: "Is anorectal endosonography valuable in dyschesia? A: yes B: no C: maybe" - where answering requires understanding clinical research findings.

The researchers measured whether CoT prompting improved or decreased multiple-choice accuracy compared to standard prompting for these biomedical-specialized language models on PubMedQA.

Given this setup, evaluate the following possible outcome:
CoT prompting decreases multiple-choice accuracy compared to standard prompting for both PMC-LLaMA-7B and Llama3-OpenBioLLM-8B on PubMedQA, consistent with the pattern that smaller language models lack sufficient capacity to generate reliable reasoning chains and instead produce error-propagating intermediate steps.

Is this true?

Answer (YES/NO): YES